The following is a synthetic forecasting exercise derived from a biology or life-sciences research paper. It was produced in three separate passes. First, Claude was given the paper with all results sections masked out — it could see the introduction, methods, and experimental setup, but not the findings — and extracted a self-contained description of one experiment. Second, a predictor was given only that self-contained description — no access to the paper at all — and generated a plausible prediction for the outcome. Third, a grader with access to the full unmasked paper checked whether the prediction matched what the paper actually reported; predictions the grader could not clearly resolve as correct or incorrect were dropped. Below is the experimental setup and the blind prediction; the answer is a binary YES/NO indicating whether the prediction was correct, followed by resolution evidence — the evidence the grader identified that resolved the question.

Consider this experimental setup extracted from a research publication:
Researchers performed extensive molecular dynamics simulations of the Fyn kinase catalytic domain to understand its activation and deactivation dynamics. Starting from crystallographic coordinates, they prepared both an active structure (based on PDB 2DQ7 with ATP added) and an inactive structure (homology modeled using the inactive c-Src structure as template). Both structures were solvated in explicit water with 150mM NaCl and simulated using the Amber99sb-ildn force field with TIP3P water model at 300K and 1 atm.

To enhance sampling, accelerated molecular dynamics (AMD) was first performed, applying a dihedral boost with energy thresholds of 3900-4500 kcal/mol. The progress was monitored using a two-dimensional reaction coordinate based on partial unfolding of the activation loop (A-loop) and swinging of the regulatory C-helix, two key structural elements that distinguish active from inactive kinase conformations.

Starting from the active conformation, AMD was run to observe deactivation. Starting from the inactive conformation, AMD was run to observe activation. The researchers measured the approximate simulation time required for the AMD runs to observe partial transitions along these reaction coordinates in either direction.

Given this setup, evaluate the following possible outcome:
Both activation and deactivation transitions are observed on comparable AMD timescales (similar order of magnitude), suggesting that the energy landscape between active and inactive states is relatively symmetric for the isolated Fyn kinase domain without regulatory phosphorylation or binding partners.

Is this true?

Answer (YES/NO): YES